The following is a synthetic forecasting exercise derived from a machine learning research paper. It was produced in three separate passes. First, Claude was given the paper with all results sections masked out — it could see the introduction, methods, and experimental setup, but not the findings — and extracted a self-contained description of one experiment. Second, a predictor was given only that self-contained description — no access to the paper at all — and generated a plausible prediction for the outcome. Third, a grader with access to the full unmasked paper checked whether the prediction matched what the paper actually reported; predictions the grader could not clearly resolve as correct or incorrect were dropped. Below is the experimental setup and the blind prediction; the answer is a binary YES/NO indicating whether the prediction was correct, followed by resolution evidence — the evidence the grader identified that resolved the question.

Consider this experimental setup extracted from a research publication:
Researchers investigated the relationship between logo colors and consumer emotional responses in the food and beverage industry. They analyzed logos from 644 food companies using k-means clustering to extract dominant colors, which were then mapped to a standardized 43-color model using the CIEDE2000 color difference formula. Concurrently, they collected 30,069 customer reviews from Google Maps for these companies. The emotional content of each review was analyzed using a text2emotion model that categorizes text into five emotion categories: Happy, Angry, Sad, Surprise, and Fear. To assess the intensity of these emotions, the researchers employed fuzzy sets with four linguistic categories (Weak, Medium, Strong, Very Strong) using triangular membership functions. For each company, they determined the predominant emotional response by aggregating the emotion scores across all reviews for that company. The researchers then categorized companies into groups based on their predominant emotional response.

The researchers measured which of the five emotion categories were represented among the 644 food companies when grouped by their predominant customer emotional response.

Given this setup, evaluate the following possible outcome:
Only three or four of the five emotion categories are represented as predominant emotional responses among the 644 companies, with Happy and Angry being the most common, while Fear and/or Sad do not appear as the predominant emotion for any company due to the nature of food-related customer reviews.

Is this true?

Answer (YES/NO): NO